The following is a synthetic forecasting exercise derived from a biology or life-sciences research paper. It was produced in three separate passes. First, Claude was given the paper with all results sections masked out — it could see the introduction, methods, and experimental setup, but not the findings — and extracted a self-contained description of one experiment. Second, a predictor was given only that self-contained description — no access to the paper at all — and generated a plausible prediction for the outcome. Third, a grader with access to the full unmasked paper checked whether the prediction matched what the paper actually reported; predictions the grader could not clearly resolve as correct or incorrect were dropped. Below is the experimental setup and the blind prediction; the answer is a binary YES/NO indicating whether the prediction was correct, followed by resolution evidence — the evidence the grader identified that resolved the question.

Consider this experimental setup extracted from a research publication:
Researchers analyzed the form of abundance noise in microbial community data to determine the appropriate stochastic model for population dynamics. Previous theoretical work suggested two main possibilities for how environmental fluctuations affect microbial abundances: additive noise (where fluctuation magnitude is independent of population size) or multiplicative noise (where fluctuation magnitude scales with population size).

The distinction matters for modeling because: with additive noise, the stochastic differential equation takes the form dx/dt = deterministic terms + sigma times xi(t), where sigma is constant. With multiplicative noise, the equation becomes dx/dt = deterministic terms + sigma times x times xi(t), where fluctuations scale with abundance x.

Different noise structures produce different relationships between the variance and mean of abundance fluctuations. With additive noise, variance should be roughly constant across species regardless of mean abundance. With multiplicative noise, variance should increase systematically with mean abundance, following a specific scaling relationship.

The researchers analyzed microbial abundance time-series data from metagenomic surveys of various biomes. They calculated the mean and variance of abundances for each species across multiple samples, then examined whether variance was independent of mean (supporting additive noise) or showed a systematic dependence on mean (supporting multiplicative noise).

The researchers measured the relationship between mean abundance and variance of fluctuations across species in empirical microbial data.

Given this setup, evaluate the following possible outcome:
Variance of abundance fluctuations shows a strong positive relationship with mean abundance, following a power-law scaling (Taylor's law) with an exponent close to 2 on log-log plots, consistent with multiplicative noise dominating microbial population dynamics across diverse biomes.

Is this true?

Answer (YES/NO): YES